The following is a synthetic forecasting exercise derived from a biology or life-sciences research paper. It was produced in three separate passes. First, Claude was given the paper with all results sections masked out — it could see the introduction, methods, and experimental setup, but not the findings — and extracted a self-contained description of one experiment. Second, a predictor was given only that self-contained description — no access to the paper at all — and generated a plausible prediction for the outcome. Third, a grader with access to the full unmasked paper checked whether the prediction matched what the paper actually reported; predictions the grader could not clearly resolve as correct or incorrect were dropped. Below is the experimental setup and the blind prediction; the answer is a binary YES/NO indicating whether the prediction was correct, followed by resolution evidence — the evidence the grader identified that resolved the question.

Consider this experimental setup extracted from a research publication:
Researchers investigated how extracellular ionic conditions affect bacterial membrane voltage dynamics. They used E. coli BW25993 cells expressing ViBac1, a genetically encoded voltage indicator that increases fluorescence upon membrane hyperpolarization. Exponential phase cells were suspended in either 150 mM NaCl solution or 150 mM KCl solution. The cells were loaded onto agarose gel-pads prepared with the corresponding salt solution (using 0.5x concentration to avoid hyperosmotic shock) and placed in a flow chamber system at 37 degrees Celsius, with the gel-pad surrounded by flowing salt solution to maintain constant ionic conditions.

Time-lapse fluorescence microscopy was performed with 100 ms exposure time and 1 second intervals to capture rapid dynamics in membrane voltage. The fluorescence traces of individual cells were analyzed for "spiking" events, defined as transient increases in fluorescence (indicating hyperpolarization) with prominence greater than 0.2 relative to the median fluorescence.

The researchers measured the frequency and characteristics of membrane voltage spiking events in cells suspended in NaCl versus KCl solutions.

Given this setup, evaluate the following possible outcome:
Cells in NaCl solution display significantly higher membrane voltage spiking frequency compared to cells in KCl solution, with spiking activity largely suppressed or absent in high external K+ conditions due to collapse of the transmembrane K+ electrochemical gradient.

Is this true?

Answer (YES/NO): YES